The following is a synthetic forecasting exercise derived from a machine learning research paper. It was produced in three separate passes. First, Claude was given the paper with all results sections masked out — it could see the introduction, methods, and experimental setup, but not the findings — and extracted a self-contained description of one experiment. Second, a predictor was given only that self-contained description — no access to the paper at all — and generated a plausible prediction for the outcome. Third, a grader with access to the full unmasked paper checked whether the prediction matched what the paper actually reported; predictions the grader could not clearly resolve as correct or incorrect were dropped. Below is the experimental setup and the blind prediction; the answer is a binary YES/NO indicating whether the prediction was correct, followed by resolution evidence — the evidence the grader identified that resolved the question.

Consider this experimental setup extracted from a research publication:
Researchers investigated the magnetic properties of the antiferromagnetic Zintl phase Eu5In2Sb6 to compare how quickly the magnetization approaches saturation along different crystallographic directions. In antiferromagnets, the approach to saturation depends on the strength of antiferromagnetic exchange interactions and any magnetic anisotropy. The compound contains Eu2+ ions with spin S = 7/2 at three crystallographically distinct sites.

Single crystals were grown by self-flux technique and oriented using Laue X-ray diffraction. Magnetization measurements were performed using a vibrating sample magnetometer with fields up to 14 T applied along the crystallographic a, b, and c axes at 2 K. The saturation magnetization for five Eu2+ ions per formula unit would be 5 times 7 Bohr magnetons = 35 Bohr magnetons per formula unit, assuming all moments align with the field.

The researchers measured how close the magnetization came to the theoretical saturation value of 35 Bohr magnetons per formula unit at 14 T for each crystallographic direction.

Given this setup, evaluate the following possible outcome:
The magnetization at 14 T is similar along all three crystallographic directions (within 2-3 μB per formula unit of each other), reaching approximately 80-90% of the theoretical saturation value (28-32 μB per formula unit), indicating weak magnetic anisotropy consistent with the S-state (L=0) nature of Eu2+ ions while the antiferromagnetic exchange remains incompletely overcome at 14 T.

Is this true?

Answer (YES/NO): NO